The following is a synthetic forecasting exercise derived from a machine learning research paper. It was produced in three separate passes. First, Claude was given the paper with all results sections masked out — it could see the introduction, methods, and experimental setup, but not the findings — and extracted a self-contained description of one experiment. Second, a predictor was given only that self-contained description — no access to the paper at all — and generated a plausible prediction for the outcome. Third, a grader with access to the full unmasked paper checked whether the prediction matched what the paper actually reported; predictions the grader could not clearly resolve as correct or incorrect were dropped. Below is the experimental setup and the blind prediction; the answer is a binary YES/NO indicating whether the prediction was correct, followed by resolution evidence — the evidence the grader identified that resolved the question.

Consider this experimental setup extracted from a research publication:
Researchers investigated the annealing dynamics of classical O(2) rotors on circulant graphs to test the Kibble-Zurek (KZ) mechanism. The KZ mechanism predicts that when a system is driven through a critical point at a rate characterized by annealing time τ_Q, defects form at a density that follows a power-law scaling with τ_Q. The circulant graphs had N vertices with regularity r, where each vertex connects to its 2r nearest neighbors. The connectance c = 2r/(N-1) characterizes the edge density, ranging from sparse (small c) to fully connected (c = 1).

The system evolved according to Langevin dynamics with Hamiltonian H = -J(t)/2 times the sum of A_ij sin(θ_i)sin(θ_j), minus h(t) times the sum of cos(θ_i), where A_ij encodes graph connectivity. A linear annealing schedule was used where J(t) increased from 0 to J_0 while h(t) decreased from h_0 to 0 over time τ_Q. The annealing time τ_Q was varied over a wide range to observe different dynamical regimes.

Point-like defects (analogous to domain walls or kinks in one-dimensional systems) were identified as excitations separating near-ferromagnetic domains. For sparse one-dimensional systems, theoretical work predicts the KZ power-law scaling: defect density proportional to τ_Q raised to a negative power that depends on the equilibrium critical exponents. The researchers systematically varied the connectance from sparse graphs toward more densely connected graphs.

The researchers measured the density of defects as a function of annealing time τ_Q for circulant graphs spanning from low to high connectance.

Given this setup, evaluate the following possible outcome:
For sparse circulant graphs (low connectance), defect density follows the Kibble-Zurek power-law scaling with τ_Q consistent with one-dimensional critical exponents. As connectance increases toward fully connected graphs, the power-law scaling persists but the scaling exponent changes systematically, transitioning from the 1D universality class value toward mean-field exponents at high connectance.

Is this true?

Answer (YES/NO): NO